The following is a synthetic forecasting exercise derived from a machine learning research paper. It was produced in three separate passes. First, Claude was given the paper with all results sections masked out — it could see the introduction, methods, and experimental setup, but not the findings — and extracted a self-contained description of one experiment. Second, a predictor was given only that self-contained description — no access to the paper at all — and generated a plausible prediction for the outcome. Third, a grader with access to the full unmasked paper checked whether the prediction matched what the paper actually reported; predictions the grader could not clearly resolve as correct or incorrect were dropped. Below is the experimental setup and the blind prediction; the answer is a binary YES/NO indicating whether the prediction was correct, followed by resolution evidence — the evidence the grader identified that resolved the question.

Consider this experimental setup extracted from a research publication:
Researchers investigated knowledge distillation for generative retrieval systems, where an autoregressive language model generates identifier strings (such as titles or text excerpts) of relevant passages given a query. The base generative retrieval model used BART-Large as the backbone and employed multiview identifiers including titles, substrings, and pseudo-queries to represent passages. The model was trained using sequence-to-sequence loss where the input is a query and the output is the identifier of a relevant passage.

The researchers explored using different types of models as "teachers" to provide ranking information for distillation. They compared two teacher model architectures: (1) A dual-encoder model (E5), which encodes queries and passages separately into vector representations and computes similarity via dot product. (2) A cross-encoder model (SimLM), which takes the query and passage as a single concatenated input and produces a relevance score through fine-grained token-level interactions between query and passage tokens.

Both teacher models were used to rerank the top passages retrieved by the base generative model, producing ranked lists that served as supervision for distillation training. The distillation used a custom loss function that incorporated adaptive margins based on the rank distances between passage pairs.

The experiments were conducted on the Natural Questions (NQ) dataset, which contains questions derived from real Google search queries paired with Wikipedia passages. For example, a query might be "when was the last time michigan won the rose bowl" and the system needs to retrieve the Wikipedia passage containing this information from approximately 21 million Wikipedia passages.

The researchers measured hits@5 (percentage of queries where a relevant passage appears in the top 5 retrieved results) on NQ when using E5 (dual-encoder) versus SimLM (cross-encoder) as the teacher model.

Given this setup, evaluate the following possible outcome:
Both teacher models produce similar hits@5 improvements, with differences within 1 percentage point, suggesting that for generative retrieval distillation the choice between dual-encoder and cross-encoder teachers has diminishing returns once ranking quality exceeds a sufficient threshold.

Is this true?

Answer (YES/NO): YES